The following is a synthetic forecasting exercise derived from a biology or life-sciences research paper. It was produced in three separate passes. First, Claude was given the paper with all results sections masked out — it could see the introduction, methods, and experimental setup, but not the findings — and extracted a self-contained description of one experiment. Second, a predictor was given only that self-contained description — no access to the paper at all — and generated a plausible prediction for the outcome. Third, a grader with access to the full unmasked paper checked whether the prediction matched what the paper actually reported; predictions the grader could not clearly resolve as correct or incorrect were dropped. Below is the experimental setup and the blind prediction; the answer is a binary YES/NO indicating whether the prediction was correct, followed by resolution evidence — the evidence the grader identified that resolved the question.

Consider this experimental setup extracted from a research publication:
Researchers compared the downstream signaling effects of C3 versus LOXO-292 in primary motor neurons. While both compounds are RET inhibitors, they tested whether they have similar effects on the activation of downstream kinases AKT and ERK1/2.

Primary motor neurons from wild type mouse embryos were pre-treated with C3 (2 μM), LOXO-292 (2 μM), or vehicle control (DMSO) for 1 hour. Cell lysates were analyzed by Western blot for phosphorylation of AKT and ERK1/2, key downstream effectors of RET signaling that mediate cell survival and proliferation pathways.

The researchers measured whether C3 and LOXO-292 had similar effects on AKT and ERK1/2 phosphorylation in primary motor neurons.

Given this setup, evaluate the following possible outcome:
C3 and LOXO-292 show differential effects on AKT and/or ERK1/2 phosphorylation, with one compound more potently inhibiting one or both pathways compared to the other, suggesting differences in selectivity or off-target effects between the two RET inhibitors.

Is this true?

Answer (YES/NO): YES